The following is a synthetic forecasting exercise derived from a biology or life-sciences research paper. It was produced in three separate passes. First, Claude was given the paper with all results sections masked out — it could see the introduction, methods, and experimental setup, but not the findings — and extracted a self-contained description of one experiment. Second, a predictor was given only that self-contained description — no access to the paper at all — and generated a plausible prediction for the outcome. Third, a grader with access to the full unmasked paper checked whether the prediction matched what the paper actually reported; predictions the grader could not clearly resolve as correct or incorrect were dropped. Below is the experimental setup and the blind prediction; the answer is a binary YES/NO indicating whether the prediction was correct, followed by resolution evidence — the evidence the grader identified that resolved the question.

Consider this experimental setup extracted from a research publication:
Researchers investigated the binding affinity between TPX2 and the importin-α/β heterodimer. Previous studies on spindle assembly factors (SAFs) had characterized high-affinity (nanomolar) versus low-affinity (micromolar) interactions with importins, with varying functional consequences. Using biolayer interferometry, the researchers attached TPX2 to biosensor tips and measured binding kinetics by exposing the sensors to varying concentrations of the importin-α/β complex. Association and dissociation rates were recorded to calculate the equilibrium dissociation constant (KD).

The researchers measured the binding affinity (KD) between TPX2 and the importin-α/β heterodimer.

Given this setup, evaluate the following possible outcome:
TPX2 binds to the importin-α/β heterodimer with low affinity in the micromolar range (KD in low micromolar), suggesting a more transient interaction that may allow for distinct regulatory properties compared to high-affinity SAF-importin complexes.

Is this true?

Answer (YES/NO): NO